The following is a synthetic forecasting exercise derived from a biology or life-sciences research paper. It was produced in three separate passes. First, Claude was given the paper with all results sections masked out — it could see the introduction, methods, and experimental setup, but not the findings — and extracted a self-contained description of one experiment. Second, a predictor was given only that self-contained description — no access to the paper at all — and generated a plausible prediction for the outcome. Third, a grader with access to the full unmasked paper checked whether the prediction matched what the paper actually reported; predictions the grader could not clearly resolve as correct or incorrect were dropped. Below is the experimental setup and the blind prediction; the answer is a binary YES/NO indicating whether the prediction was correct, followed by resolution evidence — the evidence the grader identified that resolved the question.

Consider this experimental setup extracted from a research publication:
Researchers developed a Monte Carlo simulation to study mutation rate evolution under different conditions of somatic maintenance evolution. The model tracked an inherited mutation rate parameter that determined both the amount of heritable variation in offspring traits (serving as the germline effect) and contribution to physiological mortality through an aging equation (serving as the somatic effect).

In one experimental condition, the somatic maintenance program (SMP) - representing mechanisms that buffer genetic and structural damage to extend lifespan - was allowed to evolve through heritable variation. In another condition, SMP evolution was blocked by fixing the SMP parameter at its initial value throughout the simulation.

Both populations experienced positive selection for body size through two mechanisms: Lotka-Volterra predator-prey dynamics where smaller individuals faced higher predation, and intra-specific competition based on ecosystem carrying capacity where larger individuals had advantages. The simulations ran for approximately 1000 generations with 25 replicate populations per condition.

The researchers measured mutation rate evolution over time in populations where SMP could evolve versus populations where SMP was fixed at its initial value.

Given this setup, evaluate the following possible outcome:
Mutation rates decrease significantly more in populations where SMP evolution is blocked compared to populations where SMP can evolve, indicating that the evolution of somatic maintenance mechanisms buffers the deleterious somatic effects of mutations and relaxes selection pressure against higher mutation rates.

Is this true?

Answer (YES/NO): YES